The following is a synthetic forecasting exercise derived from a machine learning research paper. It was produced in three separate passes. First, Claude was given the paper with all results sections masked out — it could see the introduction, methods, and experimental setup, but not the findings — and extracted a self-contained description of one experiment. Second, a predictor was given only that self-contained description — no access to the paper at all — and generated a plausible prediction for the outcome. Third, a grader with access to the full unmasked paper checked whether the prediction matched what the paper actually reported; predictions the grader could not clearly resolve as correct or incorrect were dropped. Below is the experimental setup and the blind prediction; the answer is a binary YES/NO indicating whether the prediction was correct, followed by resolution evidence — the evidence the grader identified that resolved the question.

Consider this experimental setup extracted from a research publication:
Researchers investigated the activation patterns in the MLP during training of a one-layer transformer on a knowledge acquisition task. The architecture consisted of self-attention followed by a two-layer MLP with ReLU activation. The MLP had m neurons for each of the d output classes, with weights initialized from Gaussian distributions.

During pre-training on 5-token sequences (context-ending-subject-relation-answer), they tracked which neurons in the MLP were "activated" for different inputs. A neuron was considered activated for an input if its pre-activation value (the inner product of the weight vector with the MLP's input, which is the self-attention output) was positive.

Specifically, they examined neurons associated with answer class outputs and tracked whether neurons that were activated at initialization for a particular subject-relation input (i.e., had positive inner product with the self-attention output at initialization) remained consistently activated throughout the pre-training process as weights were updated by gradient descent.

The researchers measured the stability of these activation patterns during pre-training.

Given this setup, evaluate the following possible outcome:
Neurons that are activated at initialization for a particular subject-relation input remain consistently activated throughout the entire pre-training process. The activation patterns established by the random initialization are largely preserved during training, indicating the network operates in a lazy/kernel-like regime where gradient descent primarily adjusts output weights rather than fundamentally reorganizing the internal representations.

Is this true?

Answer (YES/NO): NO